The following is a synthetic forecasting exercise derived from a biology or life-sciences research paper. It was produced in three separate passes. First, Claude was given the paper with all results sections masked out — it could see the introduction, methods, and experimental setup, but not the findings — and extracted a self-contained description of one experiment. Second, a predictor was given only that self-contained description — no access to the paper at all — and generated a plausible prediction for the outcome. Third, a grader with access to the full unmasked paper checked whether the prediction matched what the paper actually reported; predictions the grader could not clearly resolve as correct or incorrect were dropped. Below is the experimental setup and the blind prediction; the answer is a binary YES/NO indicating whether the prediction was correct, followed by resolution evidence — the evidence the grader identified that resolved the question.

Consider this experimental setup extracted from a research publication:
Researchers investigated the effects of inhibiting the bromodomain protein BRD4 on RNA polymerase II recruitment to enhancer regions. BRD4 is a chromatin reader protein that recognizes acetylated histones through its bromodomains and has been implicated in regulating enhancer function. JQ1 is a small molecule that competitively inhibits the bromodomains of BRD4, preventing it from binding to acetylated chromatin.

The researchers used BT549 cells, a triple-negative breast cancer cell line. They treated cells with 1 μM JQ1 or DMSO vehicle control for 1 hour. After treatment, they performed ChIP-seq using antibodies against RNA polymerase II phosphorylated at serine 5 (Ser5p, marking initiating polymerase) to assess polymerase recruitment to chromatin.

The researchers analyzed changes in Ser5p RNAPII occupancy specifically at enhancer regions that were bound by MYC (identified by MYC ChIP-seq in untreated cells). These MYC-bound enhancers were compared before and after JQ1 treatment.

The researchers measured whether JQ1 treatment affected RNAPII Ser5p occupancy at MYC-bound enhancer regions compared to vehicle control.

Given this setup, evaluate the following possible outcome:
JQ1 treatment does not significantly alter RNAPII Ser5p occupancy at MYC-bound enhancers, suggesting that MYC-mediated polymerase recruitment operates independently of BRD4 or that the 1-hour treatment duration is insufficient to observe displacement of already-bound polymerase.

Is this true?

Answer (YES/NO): NO